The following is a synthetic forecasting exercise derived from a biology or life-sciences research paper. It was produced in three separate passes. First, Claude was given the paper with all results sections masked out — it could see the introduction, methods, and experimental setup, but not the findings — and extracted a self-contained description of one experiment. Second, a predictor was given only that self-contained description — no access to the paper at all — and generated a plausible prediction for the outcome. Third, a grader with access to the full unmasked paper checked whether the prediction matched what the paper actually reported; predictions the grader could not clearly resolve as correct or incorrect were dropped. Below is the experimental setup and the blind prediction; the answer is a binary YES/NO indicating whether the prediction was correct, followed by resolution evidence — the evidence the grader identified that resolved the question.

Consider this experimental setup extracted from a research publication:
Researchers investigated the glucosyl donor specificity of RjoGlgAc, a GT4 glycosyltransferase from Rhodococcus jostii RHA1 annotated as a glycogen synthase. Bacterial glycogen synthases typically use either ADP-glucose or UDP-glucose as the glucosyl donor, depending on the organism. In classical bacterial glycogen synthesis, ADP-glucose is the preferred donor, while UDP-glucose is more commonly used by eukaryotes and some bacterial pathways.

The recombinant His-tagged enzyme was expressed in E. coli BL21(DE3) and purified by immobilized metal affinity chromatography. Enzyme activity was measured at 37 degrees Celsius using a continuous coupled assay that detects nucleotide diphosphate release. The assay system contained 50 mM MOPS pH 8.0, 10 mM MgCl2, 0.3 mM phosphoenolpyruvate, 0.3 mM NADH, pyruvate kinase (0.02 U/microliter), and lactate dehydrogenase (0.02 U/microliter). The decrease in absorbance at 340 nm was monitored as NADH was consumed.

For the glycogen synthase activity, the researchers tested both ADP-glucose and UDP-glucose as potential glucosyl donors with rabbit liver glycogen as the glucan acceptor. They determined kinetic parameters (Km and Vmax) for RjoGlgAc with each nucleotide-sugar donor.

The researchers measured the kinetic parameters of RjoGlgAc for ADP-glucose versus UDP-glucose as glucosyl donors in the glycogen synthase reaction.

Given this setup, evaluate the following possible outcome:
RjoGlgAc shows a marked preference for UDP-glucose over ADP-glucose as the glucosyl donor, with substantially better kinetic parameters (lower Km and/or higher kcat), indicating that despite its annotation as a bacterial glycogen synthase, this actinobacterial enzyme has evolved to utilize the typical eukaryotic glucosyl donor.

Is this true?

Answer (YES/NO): NO